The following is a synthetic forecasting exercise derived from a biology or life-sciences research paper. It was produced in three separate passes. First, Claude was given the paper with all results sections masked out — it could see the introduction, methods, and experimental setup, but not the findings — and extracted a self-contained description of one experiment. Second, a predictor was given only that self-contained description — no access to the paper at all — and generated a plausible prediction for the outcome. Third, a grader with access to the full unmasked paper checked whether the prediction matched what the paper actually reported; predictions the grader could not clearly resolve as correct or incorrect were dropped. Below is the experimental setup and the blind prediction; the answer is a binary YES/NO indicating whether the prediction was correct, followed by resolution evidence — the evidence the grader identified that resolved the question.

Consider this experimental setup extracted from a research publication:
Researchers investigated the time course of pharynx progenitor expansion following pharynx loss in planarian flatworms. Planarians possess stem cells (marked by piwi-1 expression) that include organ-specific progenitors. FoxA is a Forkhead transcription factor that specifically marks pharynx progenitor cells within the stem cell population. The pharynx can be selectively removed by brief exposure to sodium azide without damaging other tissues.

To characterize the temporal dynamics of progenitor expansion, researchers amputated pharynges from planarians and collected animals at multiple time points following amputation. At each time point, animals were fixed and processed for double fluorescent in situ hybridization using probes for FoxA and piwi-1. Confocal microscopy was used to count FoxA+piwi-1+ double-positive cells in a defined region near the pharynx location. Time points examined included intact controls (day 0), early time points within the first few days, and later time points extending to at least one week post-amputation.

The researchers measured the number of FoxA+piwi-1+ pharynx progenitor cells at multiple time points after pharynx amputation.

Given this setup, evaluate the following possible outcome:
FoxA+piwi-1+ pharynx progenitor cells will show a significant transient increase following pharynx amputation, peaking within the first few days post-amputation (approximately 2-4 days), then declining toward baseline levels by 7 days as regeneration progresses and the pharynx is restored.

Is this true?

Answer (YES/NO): NO